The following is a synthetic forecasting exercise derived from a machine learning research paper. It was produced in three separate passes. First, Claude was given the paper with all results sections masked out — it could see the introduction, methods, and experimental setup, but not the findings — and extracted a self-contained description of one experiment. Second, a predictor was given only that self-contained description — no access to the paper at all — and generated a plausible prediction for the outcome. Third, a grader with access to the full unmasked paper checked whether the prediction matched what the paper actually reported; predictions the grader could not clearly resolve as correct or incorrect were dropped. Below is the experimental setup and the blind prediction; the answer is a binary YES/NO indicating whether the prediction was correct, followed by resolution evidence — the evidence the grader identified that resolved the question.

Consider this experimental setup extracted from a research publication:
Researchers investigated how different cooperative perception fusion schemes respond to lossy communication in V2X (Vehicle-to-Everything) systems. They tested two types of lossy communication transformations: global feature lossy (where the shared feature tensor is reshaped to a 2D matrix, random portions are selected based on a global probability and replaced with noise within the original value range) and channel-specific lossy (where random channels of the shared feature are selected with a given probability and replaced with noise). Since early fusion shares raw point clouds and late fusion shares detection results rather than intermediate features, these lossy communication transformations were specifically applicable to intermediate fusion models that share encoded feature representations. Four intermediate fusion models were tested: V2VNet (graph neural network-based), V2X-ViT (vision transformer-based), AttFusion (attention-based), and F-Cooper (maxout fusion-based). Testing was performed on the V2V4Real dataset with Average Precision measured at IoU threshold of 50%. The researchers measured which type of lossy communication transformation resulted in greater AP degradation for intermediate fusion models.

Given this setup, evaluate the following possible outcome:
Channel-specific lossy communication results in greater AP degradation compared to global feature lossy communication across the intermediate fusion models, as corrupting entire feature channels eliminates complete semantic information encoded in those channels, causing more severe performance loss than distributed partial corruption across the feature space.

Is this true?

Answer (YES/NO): NO